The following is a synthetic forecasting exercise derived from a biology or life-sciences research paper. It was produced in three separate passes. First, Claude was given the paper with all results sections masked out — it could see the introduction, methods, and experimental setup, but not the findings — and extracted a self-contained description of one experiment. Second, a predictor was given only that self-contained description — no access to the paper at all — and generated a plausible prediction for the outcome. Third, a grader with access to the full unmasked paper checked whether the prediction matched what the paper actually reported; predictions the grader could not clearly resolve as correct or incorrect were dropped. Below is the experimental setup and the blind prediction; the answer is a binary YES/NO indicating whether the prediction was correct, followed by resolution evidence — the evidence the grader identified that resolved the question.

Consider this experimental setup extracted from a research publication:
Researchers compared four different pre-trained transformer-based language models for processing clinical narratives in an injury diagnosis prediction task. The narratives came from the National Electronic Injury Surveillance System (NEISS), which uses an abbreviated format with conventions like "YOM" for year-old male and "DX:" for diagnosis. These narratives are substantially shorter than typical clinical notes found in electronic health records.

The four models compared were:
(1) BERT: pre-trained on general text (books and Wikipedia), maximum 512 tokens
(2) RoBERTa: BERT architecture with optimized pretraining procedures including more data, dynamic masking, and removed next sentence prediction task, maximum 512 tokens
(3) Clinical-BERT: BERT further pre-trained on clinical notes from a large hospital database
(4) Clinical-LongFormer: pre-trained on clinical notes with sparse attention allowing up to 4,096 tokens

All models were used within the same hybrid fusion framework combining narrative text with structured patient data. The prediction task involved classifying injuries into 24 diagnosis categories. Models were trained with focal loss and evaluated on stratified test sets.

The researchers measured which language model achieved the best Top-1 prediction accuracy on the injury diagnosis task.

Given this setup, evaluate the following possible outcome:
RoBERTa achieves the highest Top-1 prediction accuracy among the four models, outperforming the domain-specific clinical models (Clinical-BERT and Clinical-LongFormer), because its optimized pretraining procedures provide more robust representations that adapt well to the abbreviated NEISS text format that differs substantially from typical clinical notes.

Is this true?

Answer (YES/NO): YES